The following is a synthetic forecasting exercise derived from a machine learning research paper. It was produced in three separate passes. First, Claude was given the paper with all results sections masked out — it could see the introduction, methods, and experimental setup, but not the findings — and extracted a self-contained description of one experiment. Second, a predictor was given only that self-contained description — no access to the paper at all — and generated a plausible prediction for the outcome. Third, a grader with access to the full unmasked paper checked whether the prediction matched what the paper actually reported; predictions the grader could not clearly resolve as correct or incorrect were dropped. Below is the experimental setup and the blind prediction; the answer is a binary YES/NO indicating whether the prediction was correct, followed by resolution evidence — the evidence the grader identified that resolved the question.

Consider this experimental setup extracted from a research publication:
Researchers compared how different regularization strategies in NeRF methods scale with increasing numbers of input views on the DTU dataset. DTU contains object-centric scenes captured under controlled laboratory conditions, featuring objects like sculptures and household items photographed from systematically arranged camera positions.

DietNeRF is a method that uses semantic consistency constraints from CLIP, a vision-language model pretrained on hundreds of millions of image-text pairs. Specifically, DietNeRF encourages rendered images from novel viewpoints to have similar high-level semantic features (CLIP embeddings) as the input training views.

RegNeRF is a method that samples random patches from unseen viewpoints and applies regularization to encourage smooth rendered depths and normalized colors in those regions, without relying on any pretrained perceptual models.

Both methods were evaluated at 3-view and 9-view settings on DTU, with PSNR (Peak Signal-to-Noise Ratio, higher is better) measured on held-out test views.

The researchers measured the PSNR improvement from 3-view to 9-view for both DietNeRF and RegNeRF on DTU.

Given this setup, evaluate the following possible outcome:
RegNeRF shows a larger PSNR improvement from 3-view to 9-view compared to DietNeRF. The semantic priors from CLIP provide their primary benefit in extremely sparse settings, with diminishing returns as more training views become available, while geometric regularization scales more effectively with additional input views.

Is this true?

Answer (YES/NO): NO